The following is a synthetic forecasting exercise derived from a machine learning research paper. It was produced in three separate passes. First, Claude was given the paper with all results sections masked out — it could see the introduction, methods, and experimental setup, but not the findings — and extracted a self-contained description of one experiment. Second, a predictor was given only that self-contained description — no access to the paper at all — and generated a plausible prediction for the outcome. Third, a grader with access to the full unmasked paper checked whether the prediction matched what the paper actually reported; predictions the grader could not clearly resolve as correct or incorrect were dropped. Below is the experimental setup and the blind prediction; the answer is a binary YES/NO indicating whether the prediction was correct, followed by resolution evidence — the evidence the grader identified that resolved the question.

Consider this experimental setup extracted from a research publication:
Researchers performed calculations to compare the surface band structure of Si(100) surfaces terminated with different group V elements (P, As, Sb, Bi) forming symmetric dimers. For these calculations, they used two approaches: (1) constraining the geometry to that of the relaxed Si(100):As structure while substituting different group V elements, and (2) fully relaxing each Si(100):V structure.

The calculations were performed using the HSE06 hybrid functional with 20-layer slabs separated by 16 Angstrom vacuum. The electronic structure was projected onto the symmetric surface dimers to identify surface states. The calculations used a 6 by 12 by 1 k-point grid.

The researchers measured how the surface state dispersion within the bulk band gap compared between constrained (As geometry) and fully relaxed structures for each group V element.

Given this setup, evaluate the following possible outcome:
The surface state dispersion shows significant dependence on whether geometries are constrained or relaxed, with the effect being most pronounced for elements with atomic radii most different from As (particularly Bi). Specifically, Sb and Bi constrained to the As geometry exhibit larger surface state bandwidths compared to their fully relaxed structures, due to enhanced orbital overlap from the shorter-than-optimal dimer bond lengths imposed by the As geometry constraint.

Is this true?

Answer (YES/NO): NO